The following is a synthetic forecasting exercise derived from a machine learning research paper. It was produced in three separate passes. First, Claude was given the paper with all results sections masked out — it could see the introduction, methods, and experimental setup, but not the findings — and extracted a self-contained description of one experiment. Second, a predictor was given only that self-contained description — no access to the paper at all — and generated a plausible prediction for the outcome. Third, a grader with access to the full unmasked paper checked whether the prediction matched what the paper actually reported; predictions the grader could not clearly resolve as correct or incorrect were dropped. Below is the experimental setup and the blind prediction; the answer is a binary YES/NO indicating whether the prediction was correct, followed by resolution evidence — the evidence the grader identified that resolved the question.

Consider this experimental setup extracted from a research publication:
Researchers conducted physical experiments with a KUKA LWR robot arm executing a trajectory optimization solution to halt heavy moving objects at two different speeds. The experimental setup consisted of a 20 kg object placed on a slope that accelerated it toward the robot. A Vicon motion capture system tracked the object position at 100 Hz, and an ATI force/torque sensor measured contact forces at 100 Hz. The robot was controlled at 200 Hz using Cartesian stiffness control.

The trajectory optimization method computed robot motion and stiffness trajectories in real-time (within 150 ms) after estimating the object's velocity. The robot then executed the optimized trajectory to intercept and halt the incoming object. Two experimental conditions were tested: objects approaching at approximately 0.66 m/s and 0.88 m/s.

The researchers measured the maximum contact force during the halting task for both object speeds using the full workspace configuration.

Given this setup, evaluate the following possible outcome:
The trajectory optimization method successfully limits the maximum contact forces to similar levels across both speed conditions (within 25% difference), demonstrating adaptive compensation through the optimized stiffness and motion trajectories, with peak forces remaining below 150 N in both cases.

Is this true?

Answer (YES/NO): NO